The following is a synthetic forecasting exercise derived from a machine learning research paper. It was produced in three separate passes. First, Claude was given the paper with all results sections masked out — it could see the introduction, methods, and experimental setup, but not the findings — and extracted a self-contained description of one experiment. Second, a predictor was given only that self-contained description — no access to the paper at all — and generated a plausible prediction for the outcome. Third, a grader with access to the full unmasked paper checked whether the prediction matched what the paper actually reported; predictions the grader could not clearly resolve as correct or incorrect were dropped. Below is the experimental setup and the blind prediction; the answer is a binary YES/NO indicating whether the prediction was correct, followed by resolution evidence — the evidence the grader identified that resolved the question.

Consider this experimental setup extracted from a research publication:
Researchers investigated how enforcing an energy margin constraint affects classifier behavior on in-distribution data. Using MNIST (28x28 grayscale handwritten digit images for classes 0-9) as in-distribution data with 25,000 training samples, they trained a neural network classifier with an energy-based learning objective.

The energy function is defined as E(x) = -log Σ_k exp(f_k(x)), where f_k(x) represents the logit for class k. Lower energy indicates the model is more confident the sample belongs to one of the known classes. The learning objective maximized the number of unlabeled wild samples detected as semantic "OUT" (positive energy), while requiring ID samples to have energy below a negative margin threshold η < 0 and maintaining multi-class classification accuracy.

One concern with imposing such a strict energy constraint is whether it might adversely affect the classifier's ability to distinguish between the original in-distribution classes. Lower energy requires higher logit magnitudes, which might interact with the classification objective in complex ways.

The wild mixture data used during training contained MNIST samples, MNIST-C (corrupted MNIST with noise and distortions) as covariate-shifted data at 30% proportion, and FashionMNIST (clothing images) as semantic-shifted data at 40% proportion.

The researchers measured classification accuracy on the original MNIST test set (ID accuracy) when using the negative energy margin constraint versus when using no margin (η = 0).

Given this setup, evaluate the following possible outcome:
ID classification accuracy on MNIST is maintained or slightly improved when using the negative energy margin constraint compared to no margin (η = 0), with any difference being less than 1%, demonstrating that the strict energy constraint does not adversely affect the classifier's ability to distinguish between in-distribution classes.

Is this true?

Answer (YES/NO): NO